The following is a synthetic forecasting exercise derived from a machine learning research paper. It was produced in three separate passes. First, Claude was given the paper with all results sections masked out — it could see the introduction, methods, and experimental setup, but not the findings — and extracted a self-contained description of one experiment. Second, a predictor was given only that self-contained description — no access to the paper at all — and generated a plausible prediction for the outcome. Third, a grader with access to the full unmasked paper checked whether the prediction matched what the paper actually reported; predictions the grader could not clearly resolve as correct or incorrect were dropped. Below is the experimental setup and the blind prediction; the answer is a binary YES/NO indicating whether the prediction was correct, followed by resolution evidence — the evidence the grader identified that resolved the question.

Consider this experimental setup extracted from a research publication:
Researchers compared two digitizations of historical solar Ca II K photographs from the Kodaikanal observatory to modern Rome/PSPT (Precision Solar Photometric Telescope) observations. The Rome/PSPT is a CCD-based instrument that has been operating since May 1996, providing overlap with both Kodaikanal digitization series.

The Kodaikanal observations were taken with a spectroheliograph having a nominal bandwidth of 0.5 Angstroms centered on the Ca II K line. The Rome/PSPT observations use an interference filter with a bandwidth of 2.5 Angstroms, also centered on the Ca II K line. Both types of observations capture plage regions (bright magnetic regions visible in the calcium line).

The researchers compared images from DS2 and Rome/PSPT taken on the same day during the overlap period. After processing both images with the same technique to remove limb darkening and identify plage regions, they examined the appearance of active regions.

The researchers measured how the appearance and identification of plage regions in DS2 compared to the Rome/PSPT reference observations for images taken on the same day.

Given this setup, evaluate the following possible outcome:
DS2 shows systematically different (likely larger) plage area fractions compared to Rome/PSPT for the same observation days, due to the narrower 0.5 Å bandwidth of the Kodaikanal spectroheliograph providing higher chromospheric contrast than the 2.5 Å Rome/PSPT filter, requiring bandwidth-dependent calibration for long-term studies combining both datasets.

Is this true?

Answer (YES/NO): NO